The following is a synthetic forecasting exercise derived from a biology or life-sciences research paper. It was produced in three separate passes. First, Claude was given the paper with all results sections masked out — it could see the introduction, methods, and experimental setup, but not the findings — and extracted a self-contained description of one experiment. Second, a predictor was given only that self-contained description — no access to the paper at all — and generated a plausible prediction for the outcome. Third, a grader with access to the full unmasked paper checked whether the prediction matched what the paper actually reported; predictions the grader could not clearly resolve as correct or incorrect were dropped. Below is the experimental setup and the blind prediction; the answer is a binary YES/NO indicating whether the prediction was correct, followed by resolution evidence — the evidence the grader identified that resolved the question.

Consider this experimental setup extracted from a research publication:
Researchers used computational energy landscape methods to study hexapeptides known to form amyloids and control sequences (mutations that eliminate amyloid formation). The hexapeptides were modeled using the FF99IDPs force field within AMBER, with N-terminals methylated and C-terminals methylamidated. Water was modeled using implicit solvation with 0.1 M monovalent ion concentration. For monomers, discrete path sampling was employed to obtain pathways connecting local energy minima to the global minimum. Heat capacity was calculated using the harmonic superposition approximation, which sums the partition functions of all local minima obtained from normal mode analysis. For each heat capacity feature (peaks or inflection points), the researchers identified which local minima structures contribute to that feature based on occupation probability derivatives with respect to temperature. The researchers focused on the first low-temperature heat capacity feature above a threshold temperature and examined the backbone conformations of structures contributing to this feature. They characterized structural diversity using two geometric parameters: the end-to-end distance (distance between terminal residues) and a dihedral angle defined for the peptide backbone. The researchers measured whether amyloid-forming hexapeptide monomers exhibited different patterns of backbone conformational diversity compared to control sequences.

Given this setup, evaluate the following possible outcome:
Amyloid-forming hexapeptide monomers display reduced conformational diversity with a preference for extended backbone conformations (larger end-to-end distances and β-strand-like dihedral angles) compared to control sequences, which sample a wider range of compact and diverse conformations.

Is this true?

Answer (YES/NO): NO